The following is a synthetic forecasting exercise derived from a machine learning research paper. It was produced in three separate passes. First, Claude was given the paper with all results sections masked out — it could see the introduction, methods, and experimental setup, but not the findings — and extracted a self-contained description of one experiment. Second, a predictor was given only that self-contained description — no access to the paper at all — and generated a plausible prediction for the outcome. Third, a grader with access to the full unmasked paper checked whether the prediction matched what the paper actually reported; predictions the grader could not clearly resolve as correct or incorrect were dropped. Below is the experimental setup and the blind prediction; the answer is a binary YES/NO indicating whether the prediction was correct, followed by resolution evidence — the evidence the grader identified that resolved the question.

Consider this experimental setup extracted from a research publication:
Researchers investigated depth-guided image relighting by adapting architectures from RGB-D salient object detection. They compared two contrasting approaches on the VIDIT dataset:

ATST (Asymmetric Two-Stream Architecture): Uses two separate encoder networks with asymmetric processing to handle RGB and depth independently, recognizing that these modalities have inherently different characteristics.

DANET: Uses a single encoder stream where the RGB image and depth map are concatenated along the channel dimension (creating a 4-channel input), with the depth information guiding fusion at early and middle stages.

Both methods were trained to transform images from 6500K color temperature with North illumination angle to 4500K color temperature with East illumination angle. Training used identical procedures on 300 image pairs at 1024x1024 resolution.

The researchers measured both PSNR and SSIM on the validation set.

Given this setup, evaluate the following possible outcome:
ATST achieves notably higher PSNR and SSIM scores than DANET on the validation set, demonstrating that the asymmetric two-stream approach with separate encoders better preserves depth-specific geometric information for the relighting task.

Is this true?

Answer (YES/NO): NO